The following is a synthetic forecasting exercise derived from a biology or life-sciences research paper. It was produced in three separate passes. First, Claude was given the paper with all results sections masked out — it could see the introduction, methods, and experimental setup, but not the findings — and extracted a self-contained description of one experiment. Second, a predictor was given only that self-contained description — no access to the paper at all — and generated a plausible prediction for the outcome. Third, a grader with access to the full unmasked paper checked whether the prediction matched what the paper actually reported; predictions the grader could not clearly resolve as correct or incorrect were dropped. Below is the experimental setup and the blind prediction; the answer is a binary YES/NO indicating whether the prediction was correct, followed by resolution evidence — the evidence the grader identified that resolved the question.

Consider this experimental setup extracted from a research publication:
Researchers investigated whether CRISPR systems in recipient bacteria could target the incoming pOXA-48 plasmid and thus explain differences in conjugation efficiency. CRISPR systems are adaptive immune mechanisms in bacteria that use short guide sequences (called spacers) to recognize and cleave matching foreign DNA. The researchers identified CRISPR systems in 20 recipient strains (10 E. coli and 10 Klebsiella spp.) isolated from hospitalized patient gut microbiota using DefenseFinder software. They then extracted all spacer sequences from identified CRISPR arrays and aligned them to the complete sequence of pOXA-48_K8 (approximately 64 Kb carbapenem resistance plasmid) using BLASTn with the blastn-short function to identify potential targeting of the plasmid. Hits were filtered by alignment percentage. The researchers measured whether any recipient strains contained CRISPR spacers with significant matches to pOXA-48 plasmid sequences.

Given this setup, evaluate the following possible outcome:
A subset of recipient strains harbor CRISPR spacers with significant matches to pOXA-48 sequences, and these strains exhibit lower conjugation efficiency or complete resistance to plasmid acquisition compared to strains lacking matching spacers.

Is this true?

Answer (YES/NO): NO